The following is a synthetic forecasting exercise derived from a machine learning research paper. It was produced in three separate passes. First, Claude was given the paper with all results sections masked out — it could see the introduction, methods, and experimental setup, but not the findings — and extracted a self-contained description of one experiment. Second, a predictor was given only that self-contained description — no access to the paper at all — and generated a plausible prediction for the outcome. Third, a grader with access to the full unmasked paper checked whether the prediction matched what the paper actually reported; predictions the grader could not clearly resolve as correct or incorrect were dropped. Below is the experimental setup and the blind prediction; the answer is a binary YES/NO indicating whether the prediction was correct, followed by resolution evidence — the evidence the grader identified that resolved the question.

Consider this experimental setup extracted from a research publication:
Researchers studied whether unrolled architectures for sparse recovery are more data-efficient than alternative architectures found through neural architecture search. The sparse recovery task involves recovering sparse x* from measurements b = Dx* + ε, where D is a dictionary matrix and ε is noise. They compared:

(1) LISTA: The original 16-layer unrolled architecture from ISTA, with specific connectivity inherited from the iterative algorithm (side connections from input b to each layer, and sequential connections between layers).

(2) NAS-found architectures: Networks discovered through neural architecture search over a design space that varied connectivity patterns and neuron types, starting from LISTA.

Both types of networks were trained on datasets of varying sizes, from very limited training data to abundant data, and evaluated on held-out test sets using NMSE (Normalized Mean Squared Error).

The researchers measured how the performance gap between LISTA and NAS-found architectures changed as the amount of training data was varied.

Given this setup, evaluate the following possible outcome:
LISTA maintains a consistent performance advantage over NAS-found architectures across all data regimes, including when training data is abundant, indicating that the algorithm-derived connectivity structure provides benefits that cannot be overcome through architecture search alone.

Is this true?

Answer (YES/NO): NO